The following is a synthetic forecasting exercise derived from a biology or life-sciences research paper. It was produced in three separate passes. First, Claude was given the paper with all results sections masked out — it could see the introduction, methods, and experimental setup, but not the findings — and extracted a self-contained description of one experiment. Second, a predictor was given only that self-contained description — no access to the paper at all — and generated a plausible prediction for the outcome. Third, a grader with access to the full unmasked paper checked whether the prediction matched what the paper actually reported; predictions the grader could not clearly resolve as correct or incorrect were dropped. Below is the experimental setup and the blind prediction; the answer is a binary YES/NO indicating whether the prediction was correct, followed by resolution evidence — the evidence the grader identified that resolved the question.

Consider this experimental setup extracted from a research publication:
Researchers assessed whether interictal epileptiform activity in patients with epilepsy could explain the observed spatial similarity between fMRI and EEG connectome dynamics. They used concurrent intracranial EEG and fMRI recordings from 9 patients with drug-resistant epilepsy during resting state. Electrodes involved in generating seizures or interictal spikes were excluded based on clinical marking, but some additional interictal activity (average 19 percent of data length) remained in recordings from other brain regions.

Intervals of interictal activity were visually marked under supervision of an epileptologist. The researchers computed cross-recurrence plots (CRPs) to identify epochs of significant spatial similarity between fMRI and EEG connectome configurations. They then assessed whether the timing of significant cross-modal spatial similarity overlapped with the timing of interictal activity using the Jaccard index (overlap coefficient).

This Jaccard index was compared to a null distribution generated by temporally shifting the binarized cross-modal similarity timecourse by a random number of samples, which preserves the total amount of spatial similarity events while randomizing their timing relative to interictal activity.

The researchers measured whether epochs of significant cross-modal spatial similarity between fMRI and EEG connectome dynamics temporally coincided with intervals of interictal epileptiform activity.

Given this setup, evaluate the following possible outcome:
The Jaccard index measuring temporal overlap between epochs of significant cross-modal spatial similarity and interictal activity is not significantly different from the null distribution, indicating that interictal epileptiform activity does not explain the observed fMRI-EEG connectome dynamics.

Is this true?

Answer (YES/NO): YES